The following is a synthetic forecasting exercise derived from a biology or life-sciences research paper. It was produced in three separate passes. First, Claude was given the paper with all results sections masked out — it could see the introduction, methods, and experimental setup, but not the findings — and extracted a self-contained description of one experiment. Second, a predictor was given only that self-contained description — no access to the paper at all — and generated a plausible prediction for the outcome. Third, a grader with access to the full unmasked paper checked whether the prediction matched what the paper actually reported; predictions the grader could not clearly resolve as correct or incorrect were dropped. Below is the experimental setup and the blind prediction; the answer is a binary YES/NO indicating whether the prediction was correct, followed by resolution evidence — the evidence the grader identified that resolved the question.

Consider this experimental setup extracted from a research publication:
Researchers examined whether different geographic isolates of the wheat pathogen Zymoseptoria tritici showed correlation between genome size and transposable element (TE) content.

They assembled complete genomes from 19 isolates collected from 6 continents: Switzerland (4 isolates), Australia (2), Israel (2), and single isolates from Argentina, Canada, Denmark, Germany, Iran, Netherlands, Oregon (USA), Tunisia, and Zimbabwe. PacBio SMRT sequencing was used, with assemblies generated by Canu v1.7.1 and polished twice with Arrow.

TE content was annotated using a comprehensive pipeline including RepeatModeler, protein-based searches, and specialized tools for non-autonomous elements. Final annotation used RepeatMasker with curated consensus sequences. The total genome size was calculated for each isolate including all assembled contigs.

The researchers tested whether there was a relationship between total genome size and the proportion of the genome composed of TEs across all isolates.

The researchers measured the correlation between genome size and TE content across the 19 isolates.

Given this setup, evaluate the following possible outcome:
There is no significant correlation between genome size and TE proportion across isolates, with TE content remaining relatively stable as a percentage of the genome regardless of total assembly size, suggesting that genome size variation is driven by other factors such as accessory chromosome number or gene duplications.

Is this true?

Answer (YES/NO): NO